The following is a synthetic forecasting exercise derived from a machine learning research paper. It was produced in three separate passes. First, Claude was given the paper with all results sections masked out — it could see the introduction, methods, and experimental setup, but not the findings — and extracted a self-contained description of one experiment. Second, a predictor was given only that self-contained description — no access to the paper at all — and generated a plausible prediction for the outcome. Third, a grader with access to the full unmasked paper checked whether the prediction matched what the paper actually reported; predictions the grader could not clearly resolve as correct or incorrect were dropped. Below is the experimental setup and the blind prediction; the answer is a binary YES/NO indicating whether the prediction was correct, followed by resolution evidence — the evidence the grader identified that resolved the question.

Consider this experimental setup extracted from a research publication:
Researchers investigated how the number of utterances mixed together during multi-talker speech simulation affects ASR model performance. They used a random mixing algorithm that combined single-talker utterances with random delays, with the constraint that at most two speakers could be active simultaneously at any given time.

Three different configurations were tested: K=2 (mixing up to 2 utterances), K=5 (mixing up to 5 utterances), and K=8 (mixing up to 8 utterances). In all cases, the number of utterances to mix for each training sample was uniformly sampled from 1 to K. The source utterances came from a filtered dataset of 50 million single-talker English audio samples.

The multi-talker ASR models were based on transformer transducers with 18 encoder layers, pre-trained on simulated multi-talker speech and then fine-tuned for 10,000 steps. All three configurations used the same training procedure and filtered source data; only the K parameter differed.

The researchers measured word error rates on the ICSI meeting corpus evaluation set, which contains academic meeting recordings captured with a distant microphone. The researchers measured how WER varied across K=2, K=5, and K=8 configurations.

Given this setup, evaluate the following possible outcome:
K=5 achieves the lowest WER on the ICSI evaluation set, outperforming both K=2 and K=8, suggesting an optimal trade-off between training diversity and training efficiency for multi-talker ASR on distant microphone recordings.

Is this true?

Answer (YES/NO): NO